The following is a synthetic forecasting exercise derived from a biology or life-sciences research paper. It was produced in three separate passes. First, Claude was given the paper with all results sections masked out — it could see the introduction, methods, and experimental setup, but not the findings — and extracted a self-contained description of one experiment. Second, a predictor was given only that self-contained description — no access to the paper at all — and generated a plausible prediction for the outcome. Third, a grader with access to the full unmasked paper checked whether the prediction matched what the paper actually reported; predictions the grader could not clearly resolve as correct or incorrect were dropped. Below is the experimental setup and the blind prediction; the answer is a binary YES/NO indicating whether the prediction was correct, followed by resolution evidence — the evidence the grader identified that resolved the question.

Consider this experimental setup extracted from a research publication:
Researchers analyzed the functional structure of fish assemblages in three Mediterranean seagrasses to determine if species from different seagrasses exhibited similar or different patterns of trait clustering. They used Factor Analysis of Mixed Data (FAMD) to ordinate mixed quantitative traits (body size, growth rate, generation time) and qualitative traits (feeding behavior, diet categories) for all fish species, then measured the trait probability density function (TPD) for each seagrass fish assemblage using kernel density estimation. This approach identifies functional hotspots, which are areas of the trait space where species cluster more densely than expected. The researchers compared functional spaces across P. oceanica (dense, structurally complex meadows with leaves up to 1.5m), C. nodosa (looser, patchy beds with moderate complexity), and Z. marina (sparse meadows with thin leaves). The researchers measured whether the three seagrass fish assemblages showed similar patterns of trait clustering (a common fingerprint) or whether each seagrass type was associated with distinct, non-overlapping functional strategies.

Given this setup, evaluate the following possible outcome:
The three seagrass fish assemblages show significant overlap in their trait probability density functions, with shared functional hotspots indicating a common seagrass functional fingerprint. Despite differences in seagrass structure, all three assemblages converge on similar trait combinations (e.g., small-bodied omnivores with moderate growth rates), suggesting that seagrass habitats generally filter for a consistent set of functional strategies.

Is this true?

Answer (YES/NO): NO